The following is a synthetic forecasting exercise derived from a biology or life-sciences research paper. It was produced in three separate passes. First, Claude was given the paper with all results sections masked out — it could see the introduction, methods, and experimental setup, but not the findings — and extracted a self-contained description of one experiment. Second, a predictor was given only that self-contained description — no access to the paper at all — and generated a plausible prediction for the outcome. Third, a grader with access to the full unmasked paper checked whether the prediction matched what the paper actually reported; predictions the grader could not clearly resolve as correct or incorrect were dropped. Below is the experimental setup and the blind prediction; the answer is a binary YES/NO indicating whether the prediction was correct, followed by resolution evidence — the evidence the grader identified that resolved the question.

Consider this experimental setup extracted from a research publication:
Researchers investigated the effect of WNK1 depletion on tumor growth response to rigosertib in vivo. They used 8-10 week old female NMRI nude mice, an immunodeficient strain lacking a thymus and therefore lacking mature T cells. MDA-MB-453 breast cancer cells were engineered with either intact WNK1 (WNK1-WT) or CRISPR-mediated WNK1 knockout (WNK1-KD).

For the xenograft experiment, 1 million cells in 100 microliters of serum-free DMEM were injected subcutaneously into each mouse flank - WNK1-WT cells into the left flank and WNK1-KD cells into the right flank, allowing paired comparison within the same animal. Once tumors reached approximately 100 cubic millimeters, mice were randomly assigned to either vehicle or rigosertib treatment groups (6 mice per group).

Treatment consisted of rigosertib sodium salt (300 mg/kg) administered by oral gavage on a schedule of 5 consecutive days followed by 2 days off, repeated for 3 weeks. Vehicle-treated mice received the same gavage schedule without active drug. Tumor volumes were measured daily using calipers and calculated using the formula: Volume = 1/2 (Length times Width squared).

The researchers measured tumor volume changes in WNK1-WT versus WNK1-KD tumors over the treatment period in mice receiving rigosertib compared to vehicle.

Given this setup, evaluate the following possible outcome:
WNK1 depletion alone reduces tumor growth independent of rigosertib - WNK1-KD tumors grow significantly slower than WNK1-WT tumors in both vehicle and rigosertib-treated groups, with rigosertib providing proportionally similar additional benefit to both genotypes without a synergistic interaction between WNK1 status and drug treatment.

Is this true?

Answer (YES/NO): NO